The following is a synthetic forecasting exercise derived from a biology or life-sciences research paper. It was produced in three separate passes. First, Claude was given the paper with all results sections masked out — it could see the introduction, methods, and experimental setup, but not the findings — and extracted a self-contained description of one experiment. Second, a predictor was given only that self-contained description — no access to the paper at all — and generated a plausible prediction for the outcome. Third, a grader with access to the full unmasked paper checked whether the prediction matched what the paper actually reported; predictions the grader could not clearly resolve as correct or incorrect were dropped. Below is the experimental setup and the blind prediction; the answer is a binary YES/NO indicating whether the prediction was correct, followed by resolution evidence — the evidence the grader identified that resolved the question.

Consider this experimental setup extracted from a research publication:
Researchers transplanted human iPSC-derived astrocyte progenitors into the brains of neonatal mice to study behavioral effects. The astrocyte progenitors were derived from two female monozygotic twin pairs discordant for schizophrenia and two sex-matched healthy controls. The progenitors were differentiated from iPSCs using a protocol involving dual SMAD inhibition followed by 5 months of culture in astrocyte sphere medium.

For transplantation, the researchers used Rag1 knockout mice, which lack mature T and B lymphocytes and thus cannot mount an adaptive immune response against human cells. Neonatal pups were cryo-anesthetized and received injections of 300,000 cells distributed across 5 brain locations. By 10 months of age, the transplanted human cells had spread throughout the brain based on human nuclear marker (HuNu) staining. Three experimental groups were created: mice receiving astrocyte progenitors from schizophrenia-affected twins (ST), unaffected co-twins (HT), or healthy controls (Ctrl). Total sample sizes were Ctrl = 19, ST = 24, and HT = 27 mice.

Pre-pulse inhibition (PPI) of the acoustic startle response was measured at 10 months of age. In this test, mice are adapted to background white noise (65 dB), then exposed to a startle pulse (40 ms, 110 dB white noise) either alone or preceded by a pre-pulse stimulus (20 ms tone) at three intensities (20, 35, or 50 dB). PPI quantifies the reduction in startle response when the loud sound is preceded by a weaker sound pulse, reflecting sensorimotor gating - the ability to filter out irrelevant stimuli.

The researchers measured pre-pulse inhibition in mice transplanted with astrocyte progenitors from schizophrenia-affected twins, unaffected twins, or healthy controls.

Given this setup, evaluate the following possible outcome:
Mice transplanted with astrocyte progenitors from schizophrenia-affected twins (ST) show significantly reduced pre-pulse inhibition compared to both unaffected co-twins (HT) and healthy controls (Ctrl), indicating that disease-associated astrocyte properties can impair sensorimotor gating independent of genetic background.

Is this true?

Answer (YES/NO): NO